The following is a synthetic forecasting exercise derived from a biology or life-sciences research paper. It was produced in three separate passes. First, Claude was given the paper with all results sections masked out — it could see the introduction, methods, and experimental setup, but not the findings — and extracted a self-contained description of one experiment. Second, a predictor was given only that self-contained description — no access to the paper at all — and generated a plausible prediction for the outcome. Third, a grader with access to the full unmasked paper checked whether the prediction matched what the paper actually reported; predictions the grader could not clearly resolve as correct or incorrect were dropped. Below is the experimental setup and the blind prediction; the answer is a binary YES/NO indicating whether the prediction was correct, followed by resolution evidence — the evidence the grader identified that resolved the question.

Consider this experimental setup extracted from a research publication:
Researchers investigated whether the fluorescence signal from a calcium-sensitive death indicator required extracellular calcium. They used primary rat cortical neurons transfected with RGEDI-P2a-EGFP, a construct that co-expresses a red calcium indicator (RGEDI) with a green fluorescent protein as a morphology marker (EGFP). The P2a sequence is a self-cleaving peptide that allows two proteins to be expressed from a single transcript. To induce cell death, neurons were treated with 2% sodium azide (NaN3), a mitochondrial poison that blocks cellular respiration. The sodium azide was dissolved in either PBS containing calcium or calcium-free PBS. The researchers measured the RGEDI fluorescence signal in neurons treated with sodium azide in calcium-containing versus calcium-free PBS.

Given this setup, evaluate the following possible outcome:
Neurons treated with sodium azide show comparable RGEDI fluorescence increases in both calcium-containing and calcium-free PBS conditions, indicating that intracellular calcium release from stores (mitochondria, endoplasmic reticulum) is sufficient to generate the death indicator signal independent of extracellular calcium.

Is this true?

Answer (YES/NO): NO